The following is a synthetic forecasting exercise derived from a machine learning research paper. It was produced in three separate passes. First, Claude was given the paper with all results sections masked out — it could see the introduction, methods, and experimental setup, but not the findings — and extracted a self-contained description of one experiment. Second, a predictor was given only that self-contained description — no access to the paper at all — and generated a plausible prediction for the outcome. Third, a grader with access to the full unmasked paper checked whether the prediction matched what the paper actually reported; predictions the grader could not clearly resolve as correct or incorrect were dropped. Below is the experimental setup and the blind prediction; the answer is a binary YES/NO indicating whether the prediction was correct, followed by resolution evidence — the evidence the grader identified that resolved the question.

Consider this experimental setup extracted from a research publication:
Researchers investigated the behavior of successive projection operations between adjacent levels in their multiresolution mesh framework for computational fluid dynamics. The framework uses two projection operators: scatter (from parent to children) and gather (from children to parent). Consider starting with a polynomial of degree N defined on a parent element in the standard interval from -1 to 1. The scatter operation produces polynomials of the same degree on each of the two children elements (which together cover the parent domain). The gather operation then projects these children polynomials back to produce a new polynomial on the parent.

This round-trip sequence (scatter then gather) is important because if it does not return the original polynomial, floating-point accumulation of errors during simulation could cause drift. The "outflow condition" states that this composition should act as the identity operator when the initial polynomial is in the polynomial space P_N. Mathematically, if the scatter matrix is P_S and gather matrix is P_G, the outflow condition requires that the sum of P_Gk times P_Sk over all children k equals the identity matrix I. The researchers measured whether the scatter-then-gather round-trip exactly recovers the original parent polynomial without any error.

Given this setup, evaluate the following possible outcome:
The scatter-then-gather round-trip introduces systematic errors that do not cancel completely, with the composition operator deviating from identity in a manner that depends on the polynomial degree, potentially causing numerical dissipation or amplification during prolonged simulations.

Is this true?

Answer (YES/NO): NO